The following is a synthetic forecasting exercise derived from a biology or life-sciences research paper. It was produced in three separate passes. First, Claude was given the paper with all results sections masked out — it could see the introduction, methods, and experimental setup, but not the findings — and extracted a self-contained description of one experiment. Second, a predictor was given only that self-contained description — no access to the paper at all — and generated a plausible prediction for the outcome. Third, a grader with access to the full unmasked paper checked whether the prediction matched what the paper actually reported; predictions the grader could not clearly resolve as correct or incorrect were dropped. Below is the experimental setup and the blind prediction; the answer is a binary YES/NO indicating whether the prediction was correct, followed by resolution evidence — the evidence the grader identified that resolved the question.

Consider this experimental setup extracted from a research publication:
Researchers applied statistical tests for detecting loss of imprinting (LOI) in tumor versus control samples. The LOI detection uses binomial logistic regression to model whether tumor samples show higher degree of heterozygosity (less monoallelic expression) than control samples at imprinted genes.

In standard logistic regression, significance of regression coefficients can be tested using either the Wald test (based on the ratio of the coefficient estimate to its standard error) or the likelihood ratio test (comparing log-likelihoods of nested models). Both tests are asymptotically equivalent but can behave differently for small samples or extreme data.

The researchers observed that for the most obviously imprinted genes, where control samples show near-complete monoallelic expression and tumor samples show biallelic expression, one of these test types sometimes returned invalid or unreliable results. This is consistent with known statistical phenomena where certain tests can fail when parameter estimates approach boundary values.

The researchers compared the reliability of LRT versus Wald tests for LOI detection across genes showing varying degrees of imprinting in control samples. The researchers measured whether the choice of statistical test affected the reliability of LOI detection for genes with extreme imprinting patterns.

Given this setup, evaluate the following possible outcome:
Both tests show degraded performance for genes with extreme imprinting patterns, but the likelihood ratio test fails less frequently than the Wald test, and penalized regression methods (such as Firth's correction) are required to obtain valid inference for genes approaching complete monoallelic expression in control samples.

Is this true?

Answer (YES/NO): NO